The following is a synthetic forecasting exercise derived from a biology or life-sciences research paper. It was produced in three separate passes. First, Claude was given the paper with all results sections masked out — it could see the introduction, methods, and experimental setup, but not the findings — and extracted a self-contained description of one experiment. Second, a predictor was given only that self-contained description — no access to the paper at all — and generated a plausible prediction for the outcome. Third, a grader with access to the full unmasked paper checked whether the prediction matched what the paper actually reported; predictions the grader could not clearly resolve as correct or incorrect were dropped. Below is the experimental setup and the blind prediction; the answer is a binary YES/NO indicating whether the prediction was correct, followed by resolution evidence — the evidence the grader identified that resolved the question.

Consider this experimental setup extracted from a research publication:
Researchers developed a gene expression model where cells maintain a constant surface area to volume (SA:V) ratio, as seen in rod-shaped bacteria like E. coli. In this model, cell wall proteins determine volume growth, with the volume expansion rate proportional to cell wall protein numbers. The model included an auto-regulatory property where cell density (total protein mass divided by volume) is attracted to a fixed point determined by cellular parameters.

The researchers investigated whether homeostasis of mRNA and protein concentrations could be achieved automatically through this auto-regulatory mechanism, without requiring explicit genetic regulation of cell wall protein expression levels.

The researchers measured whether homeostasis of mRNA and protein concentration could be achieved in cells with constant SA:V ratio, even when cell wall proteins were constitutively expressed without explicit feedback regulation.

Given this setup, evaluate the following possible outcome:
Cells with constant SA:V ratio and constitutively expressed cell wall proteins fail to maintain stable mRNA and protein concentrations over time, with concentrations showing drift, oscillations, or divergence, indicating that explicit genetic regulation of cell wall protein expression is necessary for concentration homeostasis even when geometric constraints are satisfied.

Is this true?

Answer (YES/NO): NO